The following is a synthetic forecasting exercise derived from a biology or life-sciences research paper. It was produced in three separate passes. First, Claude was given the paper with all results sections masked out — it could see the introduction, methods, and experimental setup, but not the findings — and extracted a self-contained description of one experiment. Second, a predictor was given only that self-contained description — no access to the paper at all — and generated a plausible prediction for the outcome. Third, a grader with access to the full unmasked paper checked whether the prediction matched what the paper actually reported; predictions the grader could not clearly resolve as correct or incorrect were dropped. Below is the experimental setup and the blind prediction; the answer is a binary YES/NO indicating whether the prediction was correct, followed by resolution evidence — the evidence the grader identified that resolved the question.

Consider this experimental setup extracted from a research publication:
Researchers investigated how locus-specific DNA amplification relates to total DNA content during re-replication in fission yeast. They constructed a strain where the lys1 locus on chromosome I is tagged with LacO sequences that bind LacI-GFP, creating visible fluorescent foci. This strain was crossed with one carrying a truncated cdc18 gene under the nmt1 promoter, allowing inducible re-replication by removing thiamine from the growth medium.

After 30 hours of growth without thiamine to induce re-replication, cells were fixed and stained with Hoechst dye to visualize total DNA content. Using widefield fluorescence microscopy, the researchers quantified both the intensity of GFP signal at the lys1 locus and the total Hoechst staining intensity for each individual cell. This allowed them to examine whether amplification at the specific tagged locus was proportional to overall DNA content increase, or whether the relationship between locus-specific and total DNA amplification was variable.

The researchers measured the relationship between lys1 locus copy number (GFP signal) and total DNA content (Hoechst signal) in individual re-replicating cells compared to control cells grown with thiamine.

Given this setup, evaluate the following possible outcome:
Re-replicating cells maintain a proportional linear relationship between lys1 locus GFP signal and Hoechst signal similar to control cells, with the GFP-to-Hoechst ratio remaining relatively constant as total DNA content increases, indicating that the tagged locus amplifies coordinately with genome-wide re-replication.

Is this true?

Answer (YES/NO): NO